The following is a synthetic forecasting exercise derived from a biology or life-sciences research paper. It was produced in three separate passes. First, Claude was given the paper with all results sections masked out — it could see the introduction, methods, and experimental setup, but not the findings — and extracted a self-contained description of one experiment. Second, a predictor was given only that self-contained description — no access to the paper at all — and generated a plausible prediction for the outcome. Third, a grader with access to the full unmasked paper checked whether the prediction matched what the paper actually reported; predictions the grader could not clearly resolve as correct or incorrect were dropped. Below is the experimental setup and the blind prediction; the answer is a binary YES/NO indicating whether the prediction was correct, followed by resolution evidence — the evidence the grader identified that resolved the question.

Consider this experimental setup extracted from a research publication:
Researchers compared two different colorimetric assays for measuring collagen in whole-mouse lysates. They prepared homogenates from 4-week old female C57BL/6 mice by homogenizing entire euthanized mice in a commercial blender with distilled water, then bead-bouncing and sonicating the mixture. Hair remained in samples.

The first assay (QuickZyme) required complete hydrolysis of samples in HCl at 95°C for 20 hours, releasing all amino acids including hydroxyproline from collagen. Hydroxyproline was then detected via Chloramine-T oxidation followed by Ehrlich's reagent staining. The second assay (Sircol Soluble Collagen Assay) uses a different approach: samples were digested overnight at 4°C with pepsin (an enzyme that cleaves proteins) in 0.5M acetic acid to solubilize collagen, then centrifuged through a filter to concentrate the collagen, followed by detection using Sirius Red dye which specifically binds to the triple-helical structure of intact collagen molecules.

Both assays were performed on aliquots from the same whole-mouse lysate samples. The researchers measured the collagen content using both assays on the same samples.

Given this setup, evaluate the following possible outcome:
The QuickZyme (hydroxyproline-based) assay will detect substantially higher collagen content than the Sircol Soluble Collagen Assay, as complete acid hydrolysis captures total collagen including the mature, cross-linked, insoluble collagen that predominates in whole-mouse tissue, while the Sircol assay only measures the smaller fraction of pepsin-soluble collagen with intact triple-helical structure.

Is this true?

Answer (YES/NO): YES